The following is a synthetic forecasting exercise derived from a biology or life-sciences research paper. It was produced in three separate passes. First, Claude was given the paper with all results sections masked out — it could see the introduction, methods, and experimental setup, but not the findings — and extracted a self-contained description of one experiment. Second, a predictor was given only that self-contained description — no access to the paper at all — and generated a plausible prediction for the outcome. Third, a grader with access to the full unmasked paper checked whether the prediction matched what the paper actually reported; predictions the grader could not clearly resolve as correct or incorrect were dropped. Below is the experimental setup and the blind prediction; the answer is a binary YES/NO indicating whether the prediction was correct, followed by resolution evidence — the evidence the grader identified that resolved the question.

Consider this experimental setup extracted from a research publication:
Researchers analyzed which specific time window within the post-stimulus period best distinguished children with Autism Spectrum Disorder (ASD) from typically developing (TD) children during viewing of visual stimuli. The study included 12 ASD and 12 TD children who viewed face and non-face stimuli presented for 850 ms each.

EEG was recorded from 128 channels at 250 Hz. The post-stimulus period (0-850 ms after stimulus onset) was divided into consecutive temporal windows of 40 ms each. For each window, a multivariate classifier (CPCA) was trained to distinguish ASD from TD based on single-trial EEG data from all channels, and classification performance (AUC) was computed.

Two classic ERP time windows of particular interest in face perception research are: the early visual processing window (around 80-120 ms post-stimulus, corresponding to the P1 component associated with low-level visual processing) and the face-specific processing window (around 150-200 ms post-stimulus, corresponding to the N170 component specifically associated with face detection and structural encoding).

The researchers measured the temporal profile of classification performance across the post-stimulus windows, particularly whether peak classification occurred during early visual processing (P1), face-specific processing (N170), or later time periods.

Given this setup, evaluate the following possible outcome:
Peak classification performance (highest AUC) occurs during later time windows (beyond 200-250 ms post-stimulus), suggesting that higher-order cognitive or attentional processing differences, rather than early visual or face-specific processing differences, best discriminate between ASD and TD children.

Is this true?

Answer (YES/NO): NO